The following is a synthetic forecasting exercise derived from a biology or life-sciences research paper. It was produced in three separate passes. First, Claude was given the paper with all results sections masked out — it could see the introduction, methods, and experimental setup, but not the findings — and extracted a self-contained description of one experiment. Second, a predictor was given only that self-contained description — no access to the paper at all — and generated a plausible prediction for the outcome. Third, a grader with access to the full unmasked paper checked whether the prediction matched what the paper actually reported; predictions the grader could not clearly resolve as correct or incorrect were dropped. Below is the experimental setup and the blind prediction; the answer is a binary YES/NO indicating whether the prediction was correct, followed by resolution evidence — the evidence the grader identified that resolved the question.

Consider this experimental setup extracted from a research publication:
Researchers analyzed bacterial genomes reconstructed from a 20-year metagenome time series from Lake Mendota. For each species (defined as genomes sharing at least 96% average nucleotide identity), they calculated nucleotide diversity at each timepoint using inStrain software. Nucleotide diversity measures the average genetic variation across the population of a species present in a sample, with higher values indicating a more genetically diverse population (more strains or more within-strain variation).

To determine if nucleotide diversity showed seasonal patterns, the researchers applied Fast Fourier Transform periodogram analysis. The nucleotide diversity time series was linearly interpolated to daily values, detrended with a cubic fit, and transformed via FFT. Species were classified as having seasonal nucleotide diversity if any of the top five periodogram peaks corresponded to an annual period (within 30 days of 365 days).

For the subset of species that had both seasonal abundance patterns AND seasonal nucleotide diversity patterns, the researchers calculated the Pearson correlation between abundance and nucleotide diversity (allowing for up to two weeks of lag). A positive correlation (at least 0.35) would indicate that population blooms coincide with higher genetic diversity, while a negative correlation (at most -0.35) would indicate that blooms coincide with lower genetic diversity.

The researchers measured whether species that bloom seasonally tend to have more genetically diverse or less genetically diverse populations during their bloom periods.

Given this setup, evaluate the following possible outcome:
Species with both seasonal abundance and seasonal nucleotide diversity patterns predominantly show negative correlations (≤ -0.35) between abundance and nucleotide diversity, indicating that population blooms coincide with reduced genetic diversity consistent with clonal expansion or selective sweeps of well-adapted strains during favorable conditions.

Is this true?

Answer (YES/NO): NO